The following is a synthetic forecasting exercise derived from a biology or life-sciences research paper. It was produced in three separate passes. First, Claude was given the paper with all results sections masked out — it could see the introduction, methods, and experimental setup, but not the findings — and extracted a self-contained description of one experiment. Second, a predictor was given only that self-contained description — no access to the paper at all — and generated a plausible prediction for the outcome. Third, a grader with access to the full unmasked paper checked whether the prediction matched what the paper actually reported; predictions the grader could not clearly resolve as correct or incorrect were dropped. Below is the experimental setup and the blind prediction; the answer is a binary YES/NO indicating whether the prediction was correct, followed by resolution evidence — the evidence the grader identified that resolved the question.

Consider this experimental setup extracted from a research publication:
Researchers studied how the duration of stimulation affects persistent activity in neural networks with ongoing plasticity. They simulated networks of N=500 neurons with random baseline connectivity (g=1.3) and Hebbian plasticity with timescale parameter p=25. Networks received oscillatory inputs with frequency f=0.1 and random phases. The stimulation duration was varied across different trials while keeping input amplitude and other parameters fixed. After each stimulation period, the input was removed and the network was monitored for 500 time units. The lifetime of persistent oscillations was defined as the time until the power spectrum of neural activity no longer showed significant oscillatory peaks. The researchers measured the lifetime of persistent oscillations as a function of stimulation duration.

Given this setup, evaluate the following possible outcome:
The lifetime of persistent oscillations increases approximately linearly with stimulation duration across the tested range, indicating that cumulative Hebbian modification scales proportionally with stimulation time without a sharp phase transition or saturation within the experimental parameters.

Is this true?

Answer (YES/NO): NO